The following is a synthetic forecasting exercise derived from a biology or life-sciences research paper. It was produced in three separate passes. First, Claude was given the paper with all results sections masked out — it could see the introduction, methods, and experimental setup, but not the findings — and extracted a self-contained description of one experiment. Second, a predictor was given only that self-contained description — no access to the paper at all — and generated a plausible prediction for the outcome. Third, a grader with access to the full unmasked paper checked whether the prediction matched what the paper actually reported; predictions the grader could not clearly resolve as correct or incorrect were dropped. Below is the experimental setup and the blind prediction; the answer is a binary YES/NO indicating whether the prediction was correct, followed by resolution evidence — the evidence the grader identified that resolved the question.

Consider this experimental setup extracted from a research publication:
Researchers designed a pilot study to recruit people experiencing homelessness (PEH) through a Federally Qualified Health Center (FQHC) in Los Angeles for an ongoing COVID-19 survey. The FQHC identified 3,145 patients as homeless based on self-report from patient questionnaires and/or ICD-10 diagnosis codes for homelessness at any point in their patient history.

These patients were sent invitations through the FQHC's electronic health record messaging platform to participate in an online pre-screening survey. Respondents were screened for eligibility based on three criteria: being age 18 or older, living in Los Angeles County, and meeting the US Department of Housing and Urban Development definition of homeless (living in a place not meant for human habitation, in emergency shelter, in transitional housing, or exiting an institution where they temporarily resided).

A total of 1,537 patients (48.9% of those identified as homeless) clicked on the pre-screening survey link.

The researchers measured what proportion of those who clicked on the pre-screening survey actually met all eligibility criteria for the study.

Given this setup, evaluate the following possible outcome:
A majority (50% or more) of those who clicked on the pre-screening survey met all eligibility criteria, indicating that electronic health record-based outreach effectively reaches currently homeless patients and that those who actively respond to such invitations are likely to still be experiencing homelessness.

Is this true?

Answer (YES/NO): NO